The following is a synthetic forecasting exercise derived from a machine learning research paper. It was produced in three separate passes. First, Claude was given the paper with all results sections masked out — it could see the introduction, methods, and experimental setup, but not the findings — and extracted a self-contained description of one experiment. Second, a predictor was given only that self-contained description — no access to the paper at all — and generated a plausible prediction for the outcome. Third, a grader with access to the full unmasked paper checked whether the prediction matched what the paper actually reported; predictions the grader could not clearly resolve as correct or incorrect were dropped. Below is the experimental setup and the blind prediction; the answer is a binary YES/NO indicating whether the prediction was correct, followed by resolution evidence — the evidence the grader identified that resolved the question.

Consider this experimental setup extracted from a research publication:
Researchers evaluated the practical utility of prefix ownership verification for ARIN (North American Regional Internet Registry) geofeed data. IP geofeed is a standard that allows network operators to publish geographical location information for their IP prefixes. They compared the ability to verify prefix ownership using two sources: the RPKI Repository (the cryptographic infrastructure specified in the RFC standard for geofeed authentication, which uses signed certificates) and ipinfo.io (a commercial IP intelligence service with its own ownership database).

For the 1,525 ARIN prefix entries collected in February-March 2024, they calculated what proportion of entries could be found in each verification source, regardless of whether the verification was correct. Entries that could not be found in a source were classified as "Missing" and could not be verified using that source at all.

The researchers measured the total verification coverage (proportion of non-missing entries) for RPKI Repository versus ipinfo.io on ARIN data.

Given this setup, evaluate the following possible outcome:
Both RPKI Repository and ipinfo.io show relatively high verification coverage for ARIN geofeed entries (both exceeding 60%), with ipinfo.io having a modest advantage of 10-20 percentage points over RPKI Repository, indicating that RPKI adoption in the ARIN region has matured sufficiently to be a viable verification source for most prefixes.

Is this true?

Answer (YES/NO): NO